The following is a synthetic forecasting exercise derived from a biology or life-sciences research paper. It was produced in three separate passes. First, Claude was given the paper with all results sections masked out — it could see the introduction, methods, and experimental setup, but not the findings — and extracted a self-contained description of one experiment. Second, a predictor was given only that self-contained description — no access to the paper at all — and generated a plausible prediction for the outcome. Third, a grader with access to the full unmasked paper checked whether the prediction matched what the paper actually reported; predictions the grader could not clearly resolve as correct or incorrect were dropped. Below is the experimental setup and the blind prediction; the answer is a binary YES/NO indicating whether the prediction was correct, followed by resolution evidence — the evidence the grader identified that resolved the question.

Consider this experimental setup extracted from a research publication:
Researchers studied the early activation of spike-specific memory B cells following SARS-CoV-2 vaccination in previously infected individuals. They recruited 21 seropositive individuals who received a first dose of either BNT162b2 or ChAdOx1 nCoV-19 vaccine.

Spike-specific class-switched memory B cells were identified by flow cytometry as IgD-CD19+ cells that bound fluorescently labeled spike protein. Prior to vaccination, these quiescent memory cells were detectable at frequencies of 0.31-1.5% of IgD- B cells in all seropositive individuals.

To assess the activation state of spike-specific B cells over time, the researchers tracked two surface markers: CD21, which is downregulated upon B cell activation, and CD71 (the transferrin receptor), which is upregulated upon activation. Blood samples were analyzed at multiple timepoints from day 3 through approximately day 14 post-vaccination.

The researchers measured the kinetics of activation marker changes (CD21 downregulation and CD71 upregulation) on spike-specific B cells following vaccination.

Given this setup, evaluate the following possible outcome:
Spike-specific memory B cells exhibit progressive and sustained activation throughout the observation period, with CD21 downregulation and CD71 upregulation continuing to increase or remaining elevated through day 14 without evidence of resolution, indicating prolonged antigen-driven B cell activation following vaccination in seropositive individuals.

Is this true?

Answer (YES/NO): NO